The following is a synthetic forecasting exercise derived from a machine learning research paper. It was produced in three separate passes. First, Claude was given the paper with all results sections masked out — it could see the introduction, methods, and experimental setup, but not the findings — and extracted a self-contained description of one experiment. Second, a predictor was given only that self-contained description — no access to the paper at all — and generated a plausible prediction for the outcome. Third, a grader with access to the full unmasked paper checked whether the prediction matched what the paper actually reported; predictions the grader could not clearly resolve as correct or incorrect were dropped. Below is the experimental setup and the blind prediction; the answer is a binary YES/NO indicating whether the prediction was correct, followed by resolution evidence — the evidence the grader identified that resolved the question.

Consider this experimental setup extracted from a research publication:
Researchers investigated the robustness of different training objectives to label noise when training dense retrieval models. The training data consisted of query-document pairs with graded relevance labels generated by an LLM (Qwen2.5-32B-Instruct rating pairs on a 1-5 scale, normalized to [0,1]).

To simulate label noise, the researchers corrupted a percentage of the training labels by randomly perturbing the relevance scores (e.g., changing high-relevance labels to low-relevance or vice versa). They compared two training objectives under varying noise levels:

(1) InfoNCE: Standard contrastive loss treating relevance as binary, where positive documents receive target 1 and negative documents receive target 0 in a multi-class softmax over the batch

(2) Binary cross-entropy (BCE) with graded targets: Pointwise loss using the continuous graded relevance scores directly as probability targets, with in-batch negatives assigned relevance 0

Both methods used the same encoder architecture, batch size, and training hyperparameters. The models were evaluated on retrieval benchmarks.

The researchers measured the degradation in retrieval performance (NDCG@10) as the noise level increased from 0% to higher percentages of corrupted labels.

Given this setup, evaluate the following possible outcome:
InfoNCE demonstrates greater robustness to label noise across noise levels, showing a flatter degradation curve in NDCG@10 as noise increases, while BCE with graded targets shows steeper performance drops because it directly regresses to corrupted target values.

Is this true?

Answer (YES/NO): NO